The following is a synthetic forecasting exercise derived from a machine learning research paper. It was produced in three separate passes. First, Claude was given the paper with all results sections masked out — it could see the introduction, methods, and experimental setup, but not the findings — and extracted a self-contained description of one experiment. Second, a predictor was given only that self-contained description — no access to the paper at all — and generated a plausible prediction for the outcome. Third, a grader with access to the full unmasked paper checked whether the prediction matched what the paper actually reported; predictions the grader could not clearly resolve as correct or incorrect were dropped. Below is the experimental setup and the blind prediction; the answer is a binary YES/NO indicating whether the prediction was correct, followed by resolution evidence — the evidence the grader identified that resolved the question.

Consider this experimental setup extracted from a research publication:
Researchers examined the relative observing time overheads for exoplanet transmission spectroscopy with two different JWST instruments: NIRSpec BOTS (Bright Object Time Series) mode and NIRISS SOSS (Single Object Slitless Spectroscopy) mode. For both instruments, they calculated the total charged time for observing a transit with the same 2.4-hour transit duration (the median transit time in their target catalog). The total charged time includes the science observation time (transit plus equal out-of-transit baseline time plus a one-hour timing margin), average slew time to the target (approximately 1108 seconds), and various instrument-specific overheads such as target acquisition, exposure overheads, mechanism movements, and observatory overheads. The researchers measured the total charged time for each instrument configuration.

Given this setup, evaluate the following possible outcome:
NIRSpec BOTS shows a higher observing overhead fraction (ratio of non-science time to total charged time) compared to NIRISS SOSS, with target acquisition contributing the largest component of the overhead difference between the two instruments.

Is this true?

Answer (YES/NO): NO